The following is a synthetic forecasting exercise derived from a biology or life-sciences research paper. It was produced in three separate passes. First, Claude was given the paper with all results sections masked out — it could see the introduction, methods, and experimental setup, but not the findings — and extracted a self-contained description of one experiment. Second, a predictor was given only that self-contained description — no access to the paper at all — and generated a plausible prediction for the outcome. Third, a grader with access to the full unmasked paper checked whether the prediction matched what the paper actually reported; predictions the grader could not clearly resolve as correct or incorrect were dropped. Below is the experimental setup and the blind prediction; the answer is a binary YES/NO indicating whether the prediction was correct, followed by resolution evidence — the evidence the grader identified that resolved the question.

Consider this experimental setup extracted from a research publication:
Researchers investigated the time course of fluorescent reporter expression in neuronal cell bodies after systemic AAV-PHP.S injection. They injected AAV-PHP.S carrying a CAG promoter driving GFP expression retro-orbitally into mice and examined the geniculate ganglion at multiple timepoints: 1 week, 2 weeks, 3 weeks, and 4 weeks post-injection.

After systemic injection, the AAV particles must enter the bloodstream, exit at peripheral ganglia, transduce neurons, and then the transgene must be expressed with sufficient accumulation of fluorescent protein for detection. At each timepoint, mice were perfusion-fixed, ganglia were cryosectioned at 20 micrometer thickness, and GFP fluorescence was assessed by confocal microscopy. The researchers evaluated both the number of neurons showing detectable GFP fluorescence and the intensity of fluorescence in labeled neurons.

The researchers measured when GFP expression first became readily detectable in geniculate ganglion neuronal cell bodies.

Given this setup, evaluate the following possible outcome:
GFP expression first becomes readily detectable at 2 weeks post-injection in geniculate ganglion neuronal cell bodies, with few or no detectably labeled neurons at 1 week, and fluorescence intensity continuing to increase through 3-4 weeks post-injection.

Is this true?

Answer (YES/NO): NO